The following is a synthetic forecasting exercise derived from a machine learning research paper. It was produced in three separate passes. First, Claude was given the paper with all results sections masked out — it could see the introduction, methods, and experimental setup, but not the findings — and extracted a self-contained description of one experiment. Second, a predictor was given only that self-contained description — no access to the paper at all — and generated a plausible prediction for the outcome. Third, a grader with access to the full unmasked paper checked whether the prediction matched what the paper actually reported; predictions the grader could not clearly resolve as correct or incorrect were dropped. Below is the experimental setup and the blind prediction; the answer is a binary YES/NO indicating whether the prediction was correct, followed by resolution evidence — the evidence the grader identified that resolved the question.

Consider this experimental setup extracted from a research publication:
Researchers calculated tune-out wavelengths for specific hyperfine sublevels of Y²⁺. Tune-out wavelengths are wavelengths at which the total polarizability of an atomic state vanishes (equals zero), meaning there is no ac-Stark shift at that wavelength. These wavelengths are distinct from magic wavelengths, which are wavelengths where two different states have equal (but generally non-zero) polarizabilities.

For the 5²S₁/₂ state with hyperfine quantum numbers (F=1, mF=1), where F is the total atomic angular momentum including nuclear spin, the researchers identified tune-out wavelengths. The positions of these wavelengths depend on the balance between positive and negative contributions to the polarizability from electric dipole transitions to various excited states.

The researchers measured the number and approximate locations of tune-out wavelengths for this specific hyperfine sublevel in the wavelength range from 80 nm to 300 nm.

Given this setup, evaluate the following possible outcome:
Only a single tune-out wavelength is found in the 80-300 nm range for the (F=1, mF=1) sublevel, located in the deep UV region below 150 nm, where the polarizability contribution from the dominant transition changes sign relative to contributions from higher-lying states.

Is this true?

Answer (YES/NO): NO